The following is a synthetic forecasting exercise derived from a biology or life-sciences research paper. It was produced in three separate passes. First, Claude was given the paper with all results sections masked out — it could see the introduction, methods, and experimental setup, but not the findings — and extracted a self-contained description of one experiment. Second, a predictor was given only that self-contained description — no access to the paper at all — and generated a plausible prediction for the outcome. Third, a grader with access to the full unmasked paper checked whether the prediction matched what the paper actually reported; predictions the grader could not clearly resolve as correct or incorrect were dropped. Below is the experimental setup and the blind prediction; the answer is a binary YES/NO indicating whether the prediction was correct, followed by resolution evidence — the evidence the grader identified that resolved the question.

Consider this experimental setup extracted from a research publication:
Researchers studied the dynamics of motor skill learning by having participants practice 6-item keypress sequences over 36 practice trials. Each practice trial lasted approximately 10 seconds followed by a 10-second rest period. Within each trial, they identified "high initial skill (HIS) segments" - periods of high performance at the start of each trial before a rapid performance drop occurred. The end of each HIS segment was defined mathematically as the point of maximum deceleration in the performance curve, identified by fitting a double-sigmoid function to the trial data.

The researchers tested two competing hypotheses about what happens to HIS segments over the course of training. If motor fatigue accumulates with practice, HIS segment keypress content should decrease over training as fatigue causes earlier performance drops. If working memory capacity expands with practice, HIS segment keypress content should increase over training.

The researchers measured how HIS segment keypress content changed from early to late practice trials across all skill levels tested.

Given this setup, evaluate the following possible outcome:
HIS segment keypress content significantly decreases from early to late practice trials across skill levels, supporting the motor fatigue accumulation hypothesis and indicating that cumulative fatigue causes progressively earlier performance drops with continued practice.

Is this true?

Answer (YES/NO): NO